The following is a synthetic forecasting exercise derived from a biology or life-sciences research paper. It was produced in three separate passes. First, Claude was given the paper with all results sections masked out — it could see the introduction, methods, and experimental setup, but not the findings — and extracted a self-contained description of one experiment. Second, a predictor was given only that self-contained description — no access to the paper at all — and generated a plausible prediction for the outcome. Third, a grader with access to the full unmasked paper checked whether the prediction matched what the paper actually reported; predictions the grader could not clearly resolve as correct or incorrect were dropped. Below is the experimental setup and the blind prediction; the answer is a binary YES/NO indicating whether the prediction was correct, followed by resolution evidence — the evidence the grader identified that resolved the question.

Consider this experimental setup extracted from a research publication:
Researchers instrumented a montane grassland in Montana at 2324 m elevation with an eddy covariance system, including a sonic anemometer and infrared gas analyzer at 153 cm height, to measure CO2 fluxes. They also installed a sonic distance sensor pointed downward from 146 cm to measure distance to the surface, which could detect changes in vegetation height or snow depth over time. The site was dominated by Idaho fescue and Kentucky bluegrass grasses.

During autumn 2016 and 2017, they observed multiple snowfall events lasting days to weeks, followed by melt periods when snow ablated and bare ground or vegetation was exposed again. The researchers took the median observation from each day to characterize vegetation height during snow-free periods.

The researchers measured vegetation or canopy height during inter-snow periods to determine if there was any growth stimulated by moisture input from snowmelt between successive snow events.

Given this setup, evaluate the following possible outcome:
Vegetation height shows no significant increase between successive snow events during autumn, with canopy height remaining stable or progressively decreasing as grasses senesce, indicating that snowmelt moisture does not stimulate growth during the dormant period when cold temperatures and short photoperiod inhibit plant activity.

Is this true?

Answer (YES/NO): YES